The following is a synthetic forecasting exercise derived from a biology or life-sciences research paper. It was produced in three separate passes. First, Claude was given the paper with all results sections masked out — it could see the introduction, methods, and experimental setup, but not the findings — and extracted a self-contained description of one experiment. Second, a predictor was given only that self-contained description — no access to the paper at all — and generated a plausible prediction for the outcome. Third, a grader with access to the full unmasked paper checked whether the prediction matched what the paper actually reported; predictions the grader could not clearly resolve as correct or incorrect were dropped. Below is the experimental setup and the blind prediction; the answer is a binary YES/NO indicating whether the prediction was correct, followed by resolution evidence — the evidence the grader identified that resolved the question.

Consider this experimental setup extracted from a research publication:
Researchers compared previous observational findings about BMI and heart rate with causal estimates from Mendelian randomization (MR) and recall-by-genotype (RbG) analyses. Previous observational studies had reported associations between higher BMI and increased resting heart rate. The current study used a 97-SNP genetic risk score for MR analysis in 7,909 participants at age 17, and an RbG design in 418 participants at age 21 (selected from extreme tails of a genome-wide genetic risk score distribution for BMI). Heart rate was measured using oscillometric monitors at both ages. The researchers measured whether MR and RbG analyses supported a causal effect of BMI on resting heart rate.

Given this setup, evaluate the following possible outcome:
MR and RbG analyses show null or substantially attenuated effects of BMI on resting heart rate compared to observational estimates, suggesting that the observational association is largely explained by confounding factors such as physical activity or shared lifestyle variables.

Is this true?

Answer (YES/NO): YES